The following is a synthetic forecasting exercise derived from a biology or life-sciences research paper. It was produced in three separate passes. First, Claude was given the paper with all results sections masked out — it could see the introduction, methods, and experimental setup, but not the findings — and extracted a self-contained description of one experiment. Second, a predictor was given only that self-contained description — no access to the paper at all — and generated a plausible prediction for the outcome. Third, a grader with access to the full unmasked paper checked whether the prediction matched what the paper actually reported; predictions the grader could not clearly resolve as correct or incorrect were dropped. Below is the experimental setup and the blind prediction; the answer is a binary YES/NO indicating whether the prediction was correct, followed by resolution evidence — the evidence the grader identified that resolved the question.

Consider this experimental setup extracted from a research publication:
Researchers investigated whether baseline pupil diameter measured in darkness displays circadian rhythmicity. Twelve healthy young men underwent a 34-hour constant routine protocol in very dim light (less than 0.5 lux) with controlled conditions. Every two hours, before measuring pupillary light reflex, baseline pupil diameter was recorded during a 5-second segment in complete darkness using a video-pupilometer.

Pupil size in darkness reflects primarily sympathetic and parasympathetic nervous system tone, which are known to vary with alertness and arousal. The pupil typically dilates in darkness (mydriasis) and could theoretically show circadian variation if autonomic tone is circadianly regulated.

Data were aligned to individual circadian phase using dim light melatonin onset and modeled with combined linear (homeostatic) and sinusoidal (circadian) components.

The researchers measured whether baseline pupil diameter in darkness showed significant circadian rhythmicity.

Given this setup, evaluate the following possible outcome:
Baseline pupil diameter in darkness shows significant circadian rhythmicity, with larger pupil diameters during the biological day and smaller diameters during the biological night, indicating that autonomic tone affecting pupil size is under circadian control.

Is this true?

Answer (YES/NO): NO